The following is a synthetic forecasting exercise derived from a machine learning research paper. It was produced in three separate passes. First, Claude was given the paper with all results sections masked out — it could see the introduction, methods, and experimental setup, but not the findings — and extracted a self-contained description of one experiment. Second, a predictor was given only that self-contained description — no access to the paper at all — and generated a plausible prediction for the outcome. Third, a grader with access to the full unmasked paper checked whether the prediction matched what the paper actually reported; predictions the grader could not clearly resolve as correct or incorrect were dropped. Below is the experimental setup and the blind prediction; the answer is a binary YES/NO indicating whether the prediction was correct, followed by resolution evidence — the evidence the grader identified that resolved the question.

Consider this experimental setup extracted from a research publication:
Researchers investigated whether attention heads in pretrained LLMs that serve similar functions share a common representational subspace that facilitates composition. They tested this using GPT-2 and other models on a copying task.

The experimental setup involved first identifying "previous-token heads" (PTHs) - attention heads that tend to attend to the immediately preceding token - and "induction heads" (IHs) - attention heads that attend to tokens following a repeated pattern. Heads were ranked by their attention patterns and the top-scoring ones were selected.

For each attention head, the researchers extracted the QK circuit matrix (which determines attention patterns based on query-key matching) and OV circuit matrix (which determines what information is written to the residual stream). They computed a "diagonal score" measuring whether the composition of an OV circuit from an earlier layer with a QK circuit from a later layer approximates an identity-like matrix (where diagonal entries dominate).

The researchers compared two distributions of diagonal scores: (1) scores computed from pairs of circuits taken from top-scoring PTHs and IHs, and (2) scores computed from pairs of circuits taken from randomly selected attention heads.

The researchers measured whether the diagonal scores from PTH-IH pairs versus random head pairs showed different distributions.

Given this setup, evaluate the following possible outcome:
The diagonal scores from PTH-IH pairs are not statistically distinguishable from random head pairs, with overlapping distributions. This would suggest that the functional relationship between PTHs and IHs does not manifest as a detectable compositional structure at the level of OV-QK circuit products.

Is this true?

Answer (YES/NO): NO